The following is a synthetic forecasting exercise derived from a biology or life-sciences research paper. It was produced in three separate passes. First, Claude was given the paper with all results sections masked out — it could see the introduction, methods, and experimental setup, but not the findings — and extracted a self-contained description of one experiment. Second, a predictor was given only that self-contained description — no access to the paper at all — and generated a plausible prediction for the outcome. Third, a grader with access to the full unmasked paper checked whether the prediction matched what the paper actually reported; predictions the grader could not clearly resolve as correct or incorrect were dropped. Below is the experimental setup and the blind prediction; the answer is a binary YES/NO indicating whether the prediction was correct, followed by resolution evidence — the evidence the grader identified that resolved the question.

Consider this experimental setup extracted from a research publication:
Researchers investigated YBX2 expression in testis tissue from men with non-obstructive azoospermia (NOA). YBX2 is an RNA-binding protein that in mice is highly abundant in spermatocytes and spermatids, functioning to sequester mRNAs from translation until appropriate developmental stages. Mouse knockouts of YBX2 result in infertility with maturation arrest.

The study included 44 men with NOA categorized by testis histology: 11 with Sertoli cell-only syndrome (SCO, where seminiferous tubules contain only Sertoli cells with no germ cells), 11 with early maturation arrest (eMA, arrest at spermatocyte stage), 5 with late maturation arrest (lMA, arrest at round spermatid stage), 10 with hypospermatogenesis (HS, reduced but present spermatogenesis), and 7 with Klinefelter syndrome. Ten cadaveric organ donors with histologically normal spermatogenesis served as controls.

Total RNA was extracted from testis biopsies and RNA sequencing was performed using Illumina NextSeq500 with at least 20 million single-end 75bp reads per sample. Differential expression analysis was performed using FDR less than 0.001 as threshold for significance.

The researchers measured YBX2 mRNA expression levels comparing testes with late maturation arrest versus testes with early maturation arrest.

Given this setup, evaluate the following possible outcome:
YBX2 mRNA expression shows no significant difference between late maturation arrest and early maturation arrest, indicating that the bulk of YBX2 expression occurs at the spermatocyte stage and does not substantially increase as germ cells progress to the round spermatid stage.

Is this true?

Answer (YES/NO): YES